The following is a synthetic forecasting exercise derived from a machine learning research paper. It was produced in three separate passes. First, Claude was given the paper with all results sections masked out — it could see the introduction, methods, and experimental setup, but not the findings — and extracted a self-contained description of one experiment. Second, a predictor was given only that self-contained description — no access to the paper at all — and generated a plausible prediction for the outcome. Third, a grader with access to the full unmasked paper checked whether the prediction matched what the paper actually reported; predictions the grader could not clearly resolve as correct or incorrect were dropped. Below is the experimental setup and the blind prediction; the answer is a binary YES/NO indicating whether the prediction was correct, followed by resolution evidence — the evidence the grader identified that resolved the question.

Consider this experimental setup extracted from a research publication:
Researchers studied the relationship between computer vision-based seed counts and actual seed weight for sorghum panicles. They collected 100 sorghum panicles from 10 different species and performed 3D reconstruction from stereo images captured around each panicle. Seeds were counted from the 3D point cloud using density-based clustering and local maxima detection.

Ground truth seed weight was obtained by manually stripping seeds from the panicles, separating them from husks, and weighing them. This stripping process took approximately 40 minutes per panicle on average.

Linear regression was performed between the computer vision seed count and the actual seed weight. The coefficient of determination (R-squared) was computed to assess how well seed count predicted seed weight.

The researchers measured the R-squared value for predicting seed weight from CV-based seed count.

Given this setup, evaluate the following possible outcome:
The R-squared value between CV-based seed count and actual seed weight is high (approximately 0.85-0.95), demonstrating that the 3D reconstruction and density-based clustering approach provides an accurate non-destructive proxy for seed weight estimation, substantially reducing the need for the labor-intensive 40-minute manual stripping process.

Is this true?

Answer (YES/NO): NO